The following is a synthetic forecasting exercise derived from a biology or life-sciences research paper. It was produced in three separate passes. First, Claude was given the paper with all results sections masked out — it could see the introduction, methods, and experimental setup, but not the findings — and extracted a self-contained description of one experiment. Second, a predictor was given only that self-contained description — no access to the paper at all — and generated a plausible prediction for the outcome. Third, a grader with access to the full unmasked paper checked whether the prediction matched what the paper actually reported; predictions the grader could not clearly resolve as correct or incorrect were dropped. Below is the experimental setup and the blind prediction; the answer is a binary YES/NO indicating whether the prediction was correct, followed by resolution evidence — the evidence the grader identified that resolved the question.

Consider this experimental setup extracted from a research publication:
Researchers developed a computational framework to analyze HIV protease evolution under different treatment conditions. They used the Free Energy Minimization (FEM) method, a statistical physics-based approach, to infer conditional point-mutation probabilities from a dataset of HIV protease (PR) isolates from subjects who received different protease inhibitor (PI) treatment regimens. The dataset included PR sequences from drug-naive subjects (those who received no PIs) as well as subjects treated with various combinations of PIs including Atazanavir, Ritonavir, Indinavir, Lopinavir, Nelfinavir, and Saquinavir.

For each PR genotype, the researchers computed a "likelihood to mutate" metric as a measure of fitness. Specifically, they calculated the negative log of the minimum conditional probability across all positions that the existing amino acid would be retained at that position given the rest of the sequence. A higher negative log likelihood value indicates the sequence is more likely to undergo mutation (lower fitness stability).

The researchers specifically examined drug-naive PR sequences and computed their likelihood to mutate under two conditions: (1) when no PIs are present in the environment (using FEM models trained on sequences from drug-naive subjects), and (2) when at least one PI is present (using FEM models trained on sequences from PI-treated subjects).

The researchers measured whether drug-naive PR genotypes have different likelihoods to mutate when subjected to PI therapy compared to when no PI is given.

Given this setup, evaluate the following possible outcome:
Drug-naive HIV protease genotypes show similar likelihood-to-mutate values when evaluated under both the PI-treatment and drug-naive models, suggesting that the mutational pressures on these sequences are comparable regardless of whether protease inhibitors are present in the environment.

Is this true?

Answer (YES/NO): NO